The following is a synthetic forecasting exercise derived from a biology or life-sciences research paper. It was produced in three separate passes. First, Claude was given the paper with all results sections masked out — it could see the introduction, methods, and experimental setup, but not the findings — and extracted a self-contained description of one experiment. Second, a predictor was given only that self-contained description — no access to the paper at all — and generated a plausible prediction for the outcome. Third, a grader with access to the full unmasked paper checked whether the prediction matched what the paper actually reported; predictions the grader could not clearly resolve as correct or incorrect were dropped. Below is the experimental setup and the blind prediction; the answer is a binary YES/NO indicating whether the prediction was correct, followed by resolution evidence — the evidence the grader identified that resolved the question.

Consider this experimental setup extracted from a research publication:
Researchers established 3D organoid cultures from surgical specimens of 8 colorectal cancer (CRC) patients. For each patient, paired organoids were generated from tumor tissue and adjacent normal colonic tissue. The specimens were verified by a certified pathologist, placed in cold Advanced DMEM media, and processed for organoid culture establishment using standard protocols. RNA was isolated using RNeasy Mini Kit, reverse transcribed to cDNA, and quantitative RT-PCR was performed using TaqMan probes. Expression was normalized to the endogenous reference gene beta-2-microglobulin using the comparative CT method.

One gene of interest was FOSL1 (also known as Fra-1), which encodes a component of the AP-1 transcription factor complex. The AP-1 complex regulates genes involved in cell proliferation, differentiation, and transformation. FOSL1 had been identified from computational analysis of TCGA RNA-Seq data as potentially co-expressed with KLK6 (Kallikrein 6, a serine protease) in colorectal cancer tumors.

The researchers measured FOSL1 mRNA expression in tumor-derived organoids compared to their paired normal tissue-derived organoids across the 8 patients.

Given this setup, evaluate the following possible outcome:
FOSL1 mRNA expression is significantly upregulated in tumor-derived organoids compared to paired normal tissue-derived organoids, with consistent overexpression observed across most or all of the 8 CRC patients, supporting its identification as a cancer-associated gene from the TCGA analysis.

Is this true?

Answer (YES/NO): NO